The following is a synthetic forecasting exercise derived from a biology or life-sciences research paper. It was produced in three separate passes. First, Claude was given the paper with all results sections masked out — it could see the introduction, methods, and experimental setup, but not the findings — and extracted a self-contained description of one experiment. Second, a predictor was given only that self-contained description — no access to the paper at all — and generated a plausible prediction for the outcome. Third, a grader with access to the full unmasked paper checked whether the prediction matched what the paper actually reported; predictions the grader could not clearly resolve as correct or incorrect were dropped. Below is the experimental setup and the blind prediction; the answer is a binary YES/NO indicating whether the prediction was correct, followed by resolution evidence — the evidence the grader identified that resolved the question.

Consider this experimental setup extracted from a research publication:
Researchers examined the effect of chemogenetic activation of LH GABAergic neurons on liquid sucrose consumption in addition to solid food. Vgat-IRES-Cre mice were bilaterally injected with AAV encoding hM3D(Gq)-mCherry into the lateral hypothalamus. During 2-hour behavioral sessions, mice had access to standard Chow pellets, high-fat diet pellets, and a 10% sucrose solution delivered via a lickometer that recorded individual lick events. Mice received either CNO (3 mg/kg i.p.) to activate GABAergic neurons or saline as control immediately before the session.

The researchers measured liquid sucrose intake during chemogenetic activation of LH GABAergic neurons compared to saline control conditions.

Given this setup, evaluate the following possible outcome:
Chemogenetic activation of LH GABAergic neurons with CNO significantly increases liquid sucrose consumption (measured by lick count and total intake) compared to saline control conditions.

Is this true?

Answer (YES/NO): YES